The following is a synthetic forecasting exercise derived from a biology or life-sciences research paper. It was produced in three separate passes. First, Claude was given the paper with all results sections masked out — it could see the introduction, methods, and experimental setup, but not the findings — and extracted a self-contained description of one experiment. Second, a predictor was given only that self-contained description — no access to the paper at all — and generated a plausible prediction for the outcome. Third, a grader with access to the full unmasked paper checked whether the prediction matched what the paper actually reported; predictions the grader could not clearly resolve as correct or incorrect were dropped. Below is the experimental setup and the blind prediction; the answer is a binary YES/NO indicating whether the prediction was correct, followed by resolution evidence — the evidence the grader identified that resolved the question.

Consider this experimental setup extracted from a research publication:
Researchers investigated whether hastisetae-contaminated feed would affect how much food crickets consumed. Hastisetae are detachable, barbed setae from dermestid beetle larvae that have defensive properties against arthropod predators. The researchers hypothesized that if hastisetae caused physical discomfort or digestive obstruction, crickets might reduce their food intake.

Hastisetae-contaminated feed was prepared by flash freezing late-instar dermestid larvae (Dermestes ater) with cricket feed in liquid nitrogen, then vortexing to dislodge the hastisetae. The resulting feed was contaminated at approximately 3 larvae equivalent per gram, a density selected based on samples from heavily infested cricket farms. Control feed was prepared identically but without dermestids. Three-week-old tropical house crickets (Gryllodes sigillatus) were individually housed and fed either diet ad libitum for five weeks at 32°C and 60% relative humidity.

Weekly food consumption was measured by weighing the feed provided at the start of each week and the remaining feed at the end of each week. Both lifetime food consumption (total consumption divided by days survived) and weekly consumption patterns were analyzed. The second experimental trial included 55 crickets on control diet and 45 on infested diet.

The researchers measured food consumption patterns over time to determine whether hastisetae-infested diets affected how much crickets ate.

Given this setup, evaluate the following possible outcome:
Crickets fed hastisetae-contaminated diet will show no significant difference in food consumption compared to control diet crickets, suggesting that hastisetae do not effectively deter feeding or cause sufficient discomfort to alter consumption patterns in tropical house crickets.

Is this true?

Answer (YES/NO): YES